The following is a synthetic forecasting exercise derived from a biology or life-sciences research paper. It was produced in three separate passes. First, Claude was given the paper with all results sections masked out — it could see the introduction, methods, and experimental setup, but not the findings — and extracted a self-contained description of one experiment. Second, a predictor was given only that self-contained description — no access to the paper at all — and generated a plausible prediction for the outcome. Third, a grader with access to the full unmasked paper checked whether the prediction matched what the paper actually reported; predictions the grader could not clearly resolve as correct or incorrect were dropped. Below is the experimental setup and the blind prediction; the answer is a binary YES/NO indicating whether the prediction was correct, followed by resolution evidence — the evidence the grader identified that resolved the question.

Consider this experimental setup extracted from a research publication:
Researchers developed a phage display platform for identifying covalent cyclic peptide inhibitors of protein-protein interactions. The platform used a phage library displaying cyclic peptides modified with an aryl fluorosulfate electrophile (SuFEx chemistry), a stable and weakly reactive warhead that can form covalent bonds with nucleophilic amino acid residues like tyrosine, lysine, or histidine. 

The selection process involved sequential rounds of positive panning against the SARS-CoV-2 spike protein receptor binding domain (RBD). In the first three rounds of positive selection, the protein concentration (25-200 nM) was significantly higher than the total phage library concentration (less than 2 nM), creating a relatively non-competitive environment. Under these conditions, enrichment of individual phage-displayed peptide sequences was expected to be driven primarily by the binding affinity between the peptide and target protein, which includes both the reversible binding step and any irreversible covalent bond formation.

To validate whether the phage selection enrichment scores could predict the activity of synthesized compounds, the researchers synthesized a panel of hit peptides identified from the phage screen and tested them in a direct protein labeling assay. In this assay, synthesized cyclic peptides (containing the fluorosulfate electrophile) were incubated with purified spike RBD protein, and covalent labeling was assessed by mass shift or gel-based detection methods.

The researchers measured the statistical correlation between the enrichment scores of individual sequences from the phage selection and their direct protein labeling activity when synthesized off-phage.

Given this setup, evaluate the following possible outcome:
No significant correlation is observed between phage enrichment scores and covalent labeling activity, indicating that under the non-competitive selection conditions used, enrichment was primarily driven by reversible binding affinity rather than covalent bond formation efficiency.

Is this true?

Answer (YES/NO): NO